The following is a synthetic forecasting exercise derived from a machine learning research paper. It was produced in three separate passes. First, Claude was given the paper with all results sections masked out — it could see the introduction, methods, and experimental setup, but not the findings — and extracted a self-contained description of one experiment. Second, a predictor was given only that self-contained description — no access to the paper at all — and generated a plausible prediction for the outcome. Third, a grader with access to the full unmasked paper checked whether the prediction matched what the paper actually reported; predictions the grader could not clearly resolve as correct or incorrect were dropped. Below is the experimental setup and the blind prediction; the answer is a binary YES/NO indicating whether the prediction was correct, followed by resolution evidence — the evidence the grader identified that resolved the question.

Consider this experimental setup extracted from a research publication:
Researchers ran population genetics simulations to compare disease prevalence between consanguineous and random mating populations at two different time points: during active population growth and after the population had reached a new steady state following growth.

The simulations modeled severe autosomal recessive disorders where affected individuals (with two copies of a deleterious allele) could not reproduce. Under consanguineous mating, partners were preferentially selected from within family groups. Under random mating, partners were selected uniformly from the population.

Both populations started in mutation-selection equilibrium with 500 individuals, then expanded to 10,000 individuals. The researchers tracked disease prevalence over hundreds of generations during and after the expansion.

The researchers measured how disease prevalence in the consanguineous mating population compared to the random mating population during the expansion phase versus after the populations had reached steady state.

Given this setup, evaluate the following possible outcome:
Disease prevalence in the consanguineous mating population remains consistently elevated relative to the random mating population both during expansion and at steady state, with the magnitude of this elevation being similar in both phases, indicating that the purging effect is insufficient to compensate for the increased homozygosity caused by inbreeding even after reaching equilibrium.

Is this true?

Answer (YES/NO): NO